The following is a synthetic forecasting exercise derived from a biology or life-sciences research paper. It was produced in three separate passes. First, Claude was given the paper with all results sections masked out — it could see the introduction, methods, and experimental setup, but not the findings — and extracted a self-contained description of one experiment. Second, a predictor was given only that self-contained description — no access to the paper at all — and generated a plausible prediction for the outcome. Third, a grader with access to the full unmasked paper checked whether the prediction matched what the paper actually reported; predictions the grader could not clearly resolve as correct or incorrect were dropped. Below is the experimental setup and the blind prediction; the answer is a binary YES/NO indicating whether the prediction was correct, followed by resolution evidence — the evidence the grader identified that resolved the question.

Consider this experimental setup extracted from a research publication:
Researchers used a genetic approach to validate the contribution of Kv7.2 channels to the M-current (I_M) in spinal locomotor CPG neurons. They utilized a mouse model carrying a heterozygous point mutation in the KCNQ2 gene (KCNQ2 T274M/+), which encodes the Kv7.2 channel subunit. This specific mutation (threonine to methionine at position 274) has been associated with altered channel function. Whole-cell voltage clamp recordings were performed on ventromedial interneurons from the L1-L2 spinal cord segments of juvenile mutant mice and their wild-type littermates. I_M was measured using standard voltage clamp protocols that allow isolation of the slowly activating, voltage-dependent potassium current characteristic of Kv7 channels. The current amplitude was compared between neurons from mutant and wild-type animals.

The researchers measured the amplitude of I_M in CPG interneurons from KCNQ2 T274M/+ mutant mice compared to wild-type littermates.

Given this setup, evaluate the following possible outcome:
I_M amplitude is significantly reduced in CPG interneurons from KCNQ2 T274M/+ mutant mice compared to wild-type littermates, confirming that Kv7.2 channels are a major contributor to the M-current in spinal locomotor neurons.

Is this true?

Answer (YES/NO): YES